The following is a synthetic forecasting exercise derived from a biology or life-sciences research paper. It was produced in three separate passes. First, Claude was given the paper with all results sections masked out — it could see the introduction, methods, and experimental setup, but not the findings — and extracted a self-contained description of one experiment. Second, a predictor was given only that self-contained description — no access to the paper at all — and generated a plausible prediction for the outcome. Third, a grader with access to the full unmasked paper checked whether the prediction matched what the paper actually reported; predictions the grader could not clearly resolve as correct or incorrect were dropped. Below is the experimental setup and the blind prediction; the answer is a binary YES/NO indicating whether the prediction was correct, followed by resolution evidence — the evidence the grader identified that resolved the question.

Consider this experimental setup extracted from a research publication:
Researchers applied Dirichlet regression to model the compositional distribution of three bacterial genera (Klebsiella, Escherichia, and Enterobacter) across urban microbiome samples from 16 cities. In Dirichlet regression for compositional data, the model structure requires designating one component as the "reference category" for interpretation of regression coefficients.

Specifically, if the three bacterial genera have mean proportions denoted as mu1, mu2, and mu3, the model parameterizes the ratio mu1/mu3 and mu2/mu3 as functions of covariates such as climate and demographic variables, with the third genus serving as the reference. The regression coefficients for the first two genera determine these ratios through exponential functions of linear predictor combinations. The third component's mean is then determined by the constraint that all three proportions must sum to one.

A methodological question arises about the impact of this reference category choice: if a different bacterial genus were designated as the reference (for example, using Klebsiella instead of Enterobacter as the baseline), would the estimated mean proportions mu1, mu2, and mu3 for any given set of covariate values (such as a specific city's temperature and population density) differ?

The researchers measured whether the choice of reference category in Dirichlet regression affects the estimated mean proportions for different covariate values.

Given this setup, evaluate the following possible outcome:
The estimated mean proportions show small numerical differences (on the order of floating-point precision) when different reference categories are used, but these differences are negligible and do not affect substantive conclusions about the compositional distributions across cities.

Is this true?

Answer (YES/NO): NO